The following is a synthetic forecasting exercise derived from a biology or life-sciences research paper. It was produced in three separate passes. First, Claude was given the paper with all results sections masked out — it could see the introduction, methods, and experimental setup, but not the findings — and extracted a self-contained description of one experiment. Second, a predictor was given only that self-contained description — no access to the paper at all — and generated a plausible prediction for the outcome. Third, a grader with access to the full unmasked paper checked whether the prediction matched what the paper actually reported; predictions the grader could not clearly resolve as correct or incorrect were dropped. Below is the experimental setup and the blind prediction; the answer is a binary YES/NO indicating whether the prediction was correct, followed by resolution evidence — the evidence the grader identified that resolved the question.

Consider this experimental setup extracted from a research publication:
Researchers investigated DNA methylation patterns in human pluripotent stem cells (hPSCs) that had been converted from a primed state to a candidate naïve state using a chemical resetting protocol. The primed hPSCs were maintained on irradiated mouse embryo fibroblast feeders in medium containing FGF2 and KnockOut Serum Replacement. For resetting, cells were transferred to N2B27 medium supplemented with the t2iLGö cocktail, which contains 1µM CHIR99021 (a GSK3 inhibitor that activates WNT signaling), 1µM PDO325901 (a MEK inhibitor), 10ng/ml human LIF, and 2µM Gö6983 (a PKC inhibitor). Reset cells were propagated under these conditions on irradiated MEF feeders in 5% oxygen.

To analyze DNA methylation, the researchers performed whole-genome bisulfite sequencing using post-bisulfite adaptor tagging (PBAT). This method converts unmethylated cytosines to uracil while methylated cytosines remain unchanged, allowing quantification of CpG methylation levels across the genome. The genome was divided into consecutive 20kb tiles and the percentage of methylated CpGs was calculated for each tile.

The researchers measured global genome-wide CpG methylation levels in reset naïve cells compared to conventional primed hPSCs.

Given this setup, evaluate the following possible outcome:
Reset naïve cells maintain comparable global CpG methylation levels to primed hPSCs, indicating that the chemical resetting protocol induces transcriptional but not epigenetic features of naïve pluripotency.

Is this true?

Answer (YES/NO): NO